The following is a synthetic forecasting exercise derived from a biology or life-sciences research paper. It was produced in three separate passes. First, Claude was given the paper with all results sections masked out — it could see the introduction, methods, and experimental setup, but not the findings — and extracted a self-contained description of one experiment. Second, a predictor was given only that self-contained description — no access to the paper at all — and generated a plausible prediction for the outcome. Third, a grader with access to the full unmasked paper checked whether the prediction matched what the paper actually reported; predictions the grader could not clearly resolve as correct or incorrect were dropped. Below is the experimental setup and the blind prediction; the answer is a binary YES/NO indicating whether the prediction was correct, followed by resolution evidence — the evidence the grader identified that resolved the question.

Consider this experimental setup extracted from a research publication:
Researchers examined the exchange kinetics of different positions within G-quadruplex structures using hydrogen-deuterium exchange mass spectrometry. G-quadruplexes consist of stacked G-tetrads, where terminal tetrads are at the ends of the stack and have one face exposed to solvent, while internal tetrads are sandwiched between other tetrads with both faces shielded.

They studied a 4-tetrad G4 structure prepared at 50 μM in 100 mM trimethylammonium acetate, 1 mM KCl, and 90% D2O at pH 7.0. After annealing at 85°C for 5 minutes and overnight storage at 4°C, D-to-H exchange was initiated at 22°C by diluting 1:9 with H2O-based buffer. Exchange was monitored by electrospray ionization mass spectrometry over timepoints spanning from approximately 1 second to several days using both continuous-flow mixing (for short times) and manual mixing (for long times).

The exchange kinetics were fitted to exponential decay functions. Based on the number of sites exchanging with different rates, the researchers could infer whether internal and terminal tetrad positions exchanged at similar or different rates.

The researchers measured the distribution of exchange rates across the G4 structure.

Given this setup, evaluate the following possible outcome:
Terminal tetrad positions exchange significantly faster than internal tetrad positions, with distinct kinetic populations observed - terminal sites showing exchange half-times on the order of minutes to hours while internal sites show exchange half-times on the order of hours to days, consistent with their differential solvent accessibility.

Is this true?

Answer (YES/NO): NO